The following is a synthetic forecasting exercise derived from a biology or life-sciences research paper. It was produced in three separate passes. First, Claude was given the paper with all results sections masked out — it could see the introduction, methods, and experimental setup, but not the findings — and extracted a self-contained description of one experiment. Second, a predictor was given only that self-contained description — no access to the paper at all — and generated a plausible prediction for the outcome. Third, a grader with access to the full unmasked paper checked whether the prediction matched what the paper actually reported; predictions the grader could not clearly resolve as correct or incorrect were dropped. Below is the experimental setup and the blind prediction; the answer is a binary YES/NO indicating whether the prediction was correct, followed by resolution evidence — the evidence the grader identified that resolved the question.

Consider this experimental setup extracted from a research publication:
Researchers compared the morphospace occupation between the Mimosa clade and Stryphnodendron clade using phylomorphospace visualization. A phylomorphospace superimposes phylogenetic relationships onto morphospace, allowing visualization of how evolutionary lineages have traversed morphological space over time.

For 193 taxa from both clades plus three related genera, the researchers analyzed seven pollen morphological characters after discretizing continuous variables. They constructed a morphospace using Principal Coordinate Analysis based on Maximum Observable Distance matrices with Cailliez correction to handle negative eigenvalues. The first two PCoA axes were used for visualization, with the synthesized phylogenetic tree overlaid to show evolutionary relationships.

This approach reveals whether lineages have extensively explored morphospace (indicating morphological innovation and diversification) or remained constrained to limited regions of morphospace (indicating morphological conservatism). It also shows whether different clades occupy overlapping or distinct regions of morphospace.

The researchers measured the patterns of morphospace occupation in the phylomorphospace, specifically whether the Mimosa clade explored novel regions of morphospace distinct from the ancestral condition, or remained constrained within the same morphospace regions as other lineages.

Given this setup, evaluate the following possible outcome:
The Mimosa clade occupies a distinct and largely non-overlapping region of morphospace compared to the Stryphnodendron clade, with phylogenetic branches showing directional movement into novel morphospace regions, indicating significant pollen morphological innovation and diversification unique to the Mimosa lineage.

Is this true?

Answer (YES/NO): NO